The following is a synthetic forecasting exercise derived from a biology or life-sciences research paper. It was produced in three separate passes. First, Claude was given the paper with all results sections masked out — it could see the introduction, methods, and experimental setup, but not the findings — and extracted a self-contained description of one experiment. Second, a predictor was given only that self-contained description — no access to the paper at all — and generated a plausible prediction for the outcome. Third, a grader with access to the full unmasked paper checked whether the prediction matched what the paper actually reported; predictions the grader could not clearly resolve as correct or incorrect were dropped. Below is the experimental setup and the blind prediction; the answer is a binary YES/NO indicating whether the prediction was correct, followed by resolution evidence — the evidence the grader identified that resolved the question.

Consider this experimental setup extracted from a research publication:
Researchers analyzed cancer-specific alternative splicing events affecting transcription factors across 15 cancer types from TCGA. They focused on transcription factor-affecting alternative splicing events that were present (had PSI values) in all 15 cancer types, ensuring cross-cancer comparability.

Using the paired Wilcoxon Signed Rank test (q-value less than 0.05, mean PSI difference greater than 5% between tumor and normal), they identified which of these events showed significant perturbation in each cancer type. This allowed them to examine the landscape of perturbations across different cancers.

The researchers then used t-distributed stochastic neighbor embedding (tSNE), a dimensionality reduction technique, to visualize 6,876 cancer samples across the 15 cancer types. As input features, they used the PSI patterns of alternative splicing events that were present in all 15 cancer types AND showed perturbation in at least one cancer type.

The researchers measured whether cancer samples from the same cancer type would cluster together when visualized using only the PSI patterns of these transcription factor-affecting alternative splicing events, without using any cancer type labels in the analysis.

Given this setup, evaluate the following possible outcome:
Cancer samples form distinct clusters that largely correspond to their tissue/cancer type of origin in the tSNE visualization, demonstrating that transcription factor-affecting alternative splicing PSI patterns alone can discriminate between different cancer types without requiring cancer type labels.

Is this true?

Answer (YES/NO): YES